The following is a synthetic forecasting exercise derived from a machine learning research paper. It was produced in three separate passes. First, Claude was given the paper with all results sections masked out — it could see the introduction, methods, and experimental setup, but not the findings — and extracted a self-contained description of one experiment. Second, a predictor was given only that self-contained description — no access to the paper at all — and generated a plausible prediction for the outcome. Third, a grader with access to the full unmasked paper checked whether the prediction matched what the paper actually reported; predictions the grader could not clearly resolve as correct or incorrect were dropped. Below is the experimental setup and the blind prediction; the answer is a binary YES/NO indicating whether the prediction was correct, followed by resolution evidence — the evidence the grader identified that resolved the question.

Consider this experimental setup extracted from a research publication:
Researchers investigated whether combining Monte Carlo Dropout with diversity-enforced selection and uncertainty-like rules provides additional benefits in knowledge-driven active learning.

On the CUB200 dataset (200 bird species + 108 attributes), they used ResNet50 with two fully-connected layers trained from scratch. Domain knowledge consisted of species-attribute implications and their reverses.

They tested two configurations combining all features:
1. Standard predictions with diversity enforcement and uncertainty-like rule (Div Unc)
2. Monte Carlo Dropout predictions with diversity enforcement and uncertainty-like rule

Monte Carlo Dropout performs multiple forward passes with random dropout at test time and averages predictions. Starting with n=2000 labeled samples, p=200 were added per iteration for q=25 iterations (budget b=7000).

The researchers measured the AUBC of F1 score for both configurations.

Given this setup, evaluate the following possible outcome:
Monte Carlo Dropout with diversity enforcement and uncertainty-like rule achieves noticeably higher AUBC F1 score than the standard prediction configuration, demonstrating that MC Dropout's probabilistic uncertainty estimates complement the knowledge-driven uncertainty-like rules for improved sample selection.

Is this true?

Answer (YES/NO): NO